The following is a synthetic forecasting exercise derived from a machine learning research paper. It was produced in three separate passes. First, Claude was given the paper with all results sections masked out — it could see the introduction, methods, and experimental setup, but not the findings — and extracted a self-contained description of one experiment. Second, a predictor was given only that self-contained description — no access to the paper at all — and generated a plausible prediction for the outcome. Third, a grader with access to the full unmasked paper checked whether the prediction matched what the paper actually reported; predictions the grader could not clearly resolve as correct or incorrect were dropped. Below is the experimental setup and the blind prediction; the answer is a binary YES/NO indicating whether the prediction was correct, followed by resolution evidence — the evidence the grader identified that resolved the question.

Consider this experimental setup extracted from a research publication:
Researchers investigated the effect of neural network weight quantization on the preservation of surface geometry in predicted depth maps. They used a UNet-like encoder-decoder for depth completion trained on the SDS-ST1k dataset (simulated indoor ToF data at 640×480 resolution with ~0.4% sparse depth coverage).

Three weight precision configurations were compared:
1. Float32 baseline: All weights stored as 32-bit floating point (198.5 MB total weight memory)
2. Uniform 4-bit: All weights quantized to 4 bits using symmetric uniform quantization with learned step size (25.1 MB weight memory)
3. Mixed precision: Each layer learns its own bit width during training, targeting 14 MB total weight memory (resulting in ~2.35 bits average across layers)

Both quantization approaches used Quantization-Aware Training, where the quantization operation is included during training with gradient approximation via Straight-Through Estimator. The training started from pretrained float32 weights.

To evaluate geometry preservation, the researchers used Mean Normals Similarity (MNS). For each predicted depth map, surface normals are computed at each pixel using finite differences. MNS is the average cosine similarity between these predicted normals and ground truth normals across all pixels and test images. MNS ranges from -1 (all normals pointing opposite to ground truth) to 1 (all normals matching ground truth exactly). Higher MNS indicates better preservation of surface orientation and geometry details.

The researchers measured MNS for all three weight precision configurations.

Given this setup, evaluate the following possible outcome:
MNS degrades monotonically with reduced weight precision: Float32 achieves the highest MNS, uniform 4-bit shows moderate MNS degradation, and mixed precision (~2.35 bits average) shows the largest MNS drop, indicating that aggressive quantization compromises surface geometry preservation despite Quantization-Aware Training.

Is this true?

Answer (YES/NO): NO